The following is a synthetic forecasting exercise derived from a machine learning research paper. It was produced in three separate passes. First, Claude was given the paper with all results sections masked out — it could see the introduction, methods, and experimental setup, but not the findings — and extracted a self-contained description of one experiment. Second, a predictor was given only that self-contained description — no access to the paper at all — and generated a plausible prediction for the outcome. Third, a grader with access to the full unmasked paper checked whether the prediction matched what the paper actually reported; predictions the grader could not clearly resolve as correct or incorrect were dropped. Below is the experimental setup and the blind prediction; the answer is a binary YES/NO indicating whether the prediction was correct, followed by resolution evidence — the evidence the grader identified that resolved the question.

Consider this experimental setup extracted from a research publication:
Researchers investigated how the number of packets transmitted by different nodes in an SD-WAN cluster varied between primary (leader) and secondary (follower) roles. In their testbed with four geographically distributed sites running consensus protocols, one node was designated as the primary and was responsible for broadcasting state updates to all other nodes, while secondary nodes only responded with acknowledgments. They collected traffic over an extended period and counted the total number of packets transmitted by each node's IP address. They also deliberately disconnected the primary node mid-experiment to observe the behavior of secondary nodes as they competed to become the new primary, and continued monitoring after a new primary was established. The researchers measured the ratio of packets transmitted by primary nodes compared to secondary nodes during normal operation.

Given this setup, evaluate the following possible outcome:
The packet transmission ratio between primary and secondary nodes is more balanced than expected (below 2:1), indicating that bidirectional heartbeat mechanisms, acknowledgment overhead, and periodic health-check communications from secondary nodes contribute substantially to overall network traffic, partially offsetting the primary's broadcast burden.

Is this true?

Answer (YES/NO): NO